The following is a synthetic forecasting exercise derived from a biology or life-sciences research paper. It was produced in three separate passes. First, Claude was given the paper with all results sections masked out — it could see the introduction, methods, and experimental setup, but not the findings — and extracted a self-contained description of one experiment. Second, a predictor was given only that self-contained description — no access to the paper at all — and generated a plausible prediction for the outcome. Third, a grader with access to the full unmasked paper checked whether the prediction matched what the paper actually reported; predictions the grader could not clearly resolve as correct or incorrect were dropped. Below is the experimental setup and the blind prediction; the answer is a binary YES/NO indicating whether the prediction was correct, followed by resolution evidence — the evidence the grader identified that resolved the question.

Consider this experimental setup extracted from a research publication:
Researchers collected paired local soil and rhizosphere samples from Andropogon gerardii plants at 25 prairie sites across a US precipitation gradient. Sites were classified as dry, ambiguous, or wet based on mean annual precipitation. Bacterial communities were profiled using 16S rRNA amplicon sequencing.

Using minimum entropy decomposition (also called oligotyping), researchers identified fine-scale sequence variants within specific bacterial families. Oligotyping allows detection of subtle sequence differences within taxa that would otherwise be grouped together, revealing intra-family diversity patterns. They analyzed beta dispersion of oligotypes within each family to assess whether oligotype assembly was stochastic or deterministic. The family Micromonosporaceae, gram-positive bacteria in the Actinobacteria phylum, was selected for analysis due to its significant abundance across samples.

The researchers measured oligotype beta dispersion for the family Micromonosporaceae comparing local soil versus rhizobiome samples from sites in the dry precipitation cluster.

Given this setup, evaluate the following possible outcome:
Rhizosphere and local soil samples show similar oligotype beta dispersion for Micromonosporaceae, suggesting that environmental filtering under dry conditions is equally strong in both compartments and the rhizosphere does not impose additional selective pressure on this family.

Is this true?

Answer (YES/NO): NO